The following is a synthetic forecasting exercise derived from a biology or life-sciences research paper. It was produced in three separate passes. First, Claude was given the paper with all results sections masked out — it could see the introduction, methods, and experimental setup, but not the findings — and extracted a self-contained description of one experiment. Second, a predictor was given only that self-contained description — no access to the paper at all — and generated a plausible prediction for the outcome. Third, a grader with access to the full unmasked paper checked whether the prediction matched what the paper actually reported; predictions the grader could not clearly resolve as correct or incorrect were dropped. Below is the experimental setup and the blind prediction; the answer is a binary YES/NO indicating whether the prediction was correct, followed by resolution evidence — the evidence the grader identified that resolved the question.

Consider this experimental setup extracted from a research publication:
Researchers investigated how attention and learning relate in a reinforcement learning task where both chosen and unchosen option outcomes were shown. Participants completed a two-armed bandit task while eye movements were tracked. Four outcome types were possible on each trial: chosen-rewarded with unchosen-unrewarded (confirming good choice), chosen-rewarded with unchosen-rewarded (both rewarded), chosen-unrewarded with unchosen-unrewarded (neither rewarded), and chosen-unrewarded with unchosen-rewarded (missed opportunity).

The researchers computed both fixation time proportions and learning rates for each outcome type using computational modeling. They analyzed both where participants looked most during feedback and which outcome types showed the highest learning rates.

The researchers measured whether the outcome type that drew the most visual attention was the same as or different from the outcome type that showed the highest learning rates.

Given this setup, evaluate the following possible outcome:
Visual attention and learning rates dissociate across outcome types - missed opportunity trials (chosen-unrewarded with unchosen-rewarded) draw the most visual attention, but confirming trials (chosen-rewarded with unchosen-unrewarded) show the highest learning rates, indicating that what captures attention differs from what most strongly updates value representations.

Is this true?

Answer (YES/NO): YES